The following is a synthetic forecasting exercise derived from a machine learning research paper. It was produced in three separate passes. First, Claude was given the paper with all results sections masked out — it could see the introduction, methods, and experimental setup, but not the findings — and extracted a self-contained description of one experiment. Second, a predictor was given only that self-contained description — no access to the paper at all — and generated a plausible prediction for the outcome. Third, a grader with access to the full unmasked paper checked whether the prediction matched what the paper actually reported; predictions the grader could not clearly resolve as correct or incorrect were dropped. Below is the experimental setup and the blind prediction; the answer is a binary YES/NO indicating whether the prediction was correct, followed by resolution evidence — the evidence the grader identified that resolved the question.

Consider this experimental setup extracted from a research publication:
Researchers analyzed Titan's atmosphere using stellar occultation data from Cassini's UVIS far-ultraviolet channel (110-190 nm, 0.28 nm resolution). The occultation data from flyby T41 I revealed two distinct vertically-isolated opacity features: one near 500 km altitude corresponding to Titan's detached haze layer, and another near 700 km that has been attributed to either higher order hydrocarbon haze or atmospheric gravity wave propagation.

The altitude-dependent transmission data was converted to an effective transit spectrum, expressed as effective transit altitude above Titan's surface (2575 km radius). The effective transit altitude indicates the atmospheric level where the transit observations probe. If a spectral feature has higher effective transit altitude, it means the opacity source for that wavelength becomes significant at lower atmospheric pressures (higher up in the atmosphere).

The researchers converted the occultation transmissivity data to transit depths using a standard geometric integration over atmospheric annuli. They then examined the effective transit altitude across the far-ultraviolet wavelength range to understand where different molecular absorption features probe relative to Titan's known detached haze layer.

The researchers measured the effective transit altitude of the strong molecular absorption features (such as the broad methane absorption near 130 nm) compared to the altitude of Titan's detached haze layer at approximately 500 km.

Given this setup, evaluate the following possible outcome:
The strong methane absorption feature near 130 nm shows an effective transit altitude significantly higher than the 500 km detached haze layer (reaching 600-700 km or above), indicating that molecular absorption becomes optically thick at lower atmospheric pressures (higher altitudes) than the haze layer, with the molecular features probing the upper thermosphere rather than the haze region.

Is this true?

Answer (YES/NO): YES